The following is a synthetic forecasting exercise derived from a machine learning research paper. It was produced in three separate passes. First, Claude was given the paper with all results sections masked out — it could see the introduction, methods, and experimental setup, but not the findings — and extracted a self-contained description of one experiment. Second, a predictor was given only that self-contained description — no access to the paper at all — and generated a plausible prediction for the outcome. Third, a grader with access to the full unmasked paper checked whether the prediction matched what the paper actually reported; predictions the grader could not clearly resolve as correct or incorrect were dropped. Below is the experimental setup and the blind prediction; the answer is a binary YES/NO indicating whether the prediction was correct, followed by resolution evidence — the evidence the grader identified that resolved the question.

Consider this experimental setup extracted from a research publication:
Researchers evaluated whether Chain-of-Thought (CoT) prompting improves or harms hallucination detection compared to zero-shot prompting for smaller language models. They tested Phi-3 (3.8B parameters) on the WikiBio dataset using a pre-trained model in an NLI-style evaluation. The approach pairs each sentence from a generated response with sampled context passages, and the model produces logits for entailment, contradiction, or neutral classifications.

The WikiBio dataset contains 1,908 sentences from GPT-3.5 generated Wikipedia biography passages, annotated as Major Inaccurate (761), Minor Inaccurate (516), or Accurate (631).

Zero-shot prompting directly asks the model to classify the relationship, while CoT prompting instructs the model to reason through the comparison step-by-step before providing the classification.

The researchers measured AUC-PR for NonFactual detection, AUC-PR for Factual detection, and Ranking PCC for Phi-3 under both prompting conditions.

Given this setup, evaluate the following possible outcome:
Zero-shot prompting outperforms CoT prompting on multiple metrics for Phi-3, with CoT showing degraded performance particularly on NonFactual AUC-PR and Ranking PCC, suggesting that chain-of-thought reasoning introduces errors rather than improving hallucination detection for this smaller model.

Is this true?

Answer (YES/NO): YES